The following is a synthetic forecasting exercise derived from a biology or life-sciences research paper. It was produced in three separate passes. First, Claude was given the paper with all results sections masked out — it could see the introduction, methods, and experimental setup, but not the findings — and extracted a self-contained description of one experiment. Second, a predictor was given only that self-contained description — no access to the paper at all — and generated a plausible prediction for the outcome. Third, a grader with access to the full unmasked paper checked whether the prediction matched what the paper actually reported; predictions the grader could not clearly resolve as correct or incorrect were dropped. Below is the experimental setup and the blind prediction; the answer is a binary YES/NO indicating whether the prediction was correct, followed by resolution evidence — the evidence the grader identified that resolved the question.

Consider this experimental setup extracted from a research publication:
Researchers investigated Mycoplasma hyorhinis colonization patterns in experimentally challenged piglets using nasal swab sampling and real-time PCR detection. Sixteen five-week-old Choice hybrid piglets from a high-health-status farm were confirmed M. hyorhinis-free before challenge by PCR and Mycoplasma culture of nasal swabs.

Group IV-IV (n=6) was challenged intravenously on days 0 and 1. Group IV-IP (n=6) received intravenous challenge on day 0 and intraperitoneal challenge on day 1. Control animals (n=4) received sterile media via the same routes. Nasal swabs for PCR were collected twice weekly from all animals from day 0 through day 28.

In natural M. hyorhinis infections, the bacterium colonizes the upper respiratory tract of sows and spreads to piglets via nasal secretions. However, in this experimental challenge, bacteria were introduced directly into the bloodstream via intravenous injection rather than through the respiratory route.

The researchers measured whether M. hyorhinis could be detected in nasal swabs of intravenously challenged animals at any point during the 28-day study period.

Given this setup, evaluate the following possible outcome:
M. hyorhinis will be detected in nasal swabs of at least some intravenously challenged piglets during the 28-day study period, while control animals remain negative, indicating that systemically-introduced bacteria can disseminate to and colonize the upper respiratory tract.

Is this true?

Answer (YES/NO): YES